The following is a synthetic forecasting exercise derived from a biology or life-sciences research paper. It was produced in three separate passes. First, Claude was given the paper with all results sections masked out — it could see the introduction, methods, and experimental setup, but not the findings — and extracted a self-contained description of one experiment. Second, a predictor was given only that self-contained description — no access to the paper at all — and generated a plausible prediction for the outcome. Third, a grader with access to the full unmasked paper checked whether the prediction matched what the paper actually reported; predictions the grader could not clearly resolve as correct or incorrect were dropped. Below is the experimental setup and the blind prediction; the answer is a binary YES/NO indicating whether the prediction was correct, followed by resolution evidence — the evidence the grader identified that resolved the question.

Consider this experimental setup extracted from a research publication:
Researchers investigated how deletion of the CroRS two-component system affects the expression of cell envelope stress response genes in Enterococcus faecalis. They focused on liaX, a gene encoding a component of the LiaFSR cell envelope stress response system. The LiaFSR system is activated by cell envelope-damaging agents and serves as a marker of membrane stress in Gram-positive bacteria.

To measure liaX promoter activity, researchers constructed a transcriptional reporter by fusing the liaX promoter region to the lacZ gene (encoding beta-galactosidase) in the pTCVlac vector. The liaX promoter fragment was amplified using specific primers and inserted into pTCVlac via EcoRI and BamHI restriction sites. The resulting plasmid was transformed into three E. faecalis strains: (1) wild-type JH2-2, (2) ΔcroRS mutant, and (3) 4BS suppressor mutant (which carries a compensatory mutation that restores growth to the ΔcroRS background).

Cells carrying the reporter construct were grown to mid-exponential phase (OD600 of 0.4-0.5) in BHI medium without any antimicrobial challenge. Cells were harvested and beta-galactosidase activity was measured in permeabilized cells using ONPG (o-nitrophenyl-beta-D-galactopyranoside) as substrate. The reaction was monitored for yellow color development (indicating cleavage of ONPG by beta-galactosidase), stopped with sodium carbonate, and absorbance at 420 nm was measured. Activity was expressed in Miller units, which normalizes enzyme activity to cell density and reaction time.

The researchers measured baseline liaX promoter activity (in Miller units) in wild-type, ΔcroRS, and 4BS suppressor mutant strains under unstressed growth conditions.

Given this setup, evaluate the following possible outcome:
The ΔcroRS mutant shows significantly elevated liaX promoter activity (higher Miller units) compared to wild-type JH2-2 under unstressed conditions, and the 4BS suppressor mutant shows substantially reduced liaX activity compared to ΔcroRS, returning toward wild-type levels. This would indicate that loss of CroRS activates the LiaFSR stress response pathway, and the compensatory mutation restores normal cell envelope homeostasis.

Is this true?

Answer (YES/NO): YES